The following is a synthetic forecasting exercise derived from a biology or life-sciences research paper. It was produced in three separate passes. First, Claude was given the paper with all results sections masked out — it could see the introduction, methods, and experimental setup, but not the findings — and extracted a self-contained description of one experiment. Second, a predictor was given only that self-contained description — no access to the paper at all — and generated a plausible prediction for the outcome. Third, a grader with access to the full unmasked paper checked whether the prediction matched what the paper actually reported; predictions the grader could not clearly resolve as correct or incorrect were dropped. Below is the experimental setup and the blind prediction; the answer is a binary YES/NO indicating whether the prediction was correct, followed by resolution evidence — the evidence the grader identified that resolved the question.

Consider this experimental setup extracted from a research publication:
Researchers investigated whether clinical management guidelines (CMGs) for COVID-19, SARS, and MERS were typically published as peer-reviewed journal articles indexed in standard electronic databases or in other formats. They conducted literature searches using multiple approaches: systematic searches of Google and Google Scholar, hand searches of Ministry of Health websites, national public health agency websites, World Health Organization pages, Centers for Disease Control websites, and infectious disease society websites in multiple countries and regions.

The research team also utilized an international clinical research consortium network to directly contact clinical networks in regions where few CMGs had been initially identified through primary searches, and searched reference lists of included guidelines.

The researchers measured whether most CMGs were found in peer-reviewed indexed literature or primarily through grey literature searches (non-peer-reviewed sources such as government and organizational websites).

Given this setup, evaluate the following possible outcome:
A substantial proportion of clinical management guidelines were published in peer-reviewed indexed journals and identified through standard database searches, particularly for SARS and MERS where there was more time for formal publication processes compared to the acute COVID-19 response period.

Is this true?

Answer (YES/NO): YES